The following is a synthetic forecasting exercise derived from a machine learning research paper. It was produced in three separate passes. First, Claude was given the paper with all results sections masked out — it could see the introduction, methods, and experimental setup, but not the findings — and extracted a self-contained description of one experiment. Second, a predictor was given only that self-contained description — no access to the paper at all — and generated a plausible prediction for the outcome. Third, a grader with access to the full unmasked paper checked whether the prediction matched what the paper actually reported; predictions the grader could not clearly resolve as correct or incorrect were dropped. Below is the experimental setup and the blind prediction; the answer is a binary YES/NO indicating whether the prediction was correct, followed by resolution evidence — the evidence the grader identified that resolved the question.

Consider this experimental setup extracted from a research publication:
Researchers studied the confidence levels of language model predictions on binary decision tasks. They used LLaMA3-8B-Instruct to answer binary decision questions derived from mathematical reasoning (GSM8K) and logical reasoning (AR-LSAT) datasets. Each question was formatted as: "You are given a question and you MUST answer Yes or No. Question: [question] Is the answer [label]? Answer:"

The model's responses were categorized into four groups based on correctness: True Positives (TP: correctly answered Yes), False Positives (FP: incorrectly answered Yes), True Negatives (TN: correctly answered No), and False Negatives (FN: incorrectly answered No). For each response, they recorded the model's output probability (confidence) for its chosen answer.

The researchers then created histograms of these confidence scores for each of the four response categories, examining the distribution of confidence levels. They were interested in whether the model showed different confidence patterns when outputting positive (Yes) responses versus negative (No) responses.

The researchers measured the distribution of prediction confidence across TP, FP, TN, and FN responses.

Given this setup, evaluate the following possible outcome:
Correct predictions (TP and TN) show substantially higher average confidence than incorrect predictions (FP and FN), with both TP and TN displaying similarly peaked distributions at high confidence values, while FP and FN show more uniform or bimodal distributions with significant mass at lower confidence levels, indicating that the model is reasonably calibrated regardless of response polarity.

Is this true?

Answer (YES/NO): NO